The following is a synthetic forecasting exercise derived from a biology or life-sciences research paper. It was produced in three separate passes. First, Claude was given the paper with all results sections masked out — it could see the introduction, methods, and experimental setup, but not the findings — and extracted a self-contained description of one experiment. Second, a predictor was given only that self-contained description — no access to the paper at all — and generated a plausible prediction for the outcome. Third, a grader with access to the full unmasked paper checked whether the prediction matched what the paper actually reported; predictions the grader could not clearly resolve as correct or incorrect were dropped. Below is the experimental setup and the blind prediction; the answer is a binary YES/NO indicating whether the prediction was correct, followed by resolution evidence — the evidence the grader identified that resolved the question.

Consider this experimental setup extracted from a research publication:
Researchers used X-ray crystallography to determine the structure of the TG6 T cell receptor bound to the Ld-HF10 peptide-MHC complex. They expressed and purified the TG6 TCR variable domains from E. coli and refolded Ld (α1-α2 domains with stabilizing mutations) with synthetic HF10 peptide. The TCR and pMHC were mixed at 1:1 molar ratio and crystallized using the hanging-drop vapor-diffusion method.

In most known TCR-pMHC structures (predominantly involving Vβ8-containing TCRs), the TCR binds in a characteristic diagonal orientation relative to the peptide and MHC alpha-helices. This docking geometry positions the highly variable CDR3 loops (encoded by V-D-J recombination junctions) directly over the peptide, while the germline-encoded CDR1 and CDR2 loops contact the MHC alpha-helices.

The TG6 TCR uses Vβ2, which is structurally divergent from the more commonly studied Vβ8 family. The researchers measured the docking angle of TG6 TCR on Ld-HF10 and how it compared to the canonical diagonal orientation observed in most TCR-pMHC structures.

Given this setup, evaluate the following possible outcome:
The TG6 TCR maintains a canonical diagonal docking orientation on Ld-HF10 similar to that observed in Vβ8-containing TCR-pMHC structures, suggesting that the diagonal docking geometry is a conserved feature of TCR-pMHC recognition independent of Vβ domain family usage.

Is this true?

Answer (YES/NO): NO